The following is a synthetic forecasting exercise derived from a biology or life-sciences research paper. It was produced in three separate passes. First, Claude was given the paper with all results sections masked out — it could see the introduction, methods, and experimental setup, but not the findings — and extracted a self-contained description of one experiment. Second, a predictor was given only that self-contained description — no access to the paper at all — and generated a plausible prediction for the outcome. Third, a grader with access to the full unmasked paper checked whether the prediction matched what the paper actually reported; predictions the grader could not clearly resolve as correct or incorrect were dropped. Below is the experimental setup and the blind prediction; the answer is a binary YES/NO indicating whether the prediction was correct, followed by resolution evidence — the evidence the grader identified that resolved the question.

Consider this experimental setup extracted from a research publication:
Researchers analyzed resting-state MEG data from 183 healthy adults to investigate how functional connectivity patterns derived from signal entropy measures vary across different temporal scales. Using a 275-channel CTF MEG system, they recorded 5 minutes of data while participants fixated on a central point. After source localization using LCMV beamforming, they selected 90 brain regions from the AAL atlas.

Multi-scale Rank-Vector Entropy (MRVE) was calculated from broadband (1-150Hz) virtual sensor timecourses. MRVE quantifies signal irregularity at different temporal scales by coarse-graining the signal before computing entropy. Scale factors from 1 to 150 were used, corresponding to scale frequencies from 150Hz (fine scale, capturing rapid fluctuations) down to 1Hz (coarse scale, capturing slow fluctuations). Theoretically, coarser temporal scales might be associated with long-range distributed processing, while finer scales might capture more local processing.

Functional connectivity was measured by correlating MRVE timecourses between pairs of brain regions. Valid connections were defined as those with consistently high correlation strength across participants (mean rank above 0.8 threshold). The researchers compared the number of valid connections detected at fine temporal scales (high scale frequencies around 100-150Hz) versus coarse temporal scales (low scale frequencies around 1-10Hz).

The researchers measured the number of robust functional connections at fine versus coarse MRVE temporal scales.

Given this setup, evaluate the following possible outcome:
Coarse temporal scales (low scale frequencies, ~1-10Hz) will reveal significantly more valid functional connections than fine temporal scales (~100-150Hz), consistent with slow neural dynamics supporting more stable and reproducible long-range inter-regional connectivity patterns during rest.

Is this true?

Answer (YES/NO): NO